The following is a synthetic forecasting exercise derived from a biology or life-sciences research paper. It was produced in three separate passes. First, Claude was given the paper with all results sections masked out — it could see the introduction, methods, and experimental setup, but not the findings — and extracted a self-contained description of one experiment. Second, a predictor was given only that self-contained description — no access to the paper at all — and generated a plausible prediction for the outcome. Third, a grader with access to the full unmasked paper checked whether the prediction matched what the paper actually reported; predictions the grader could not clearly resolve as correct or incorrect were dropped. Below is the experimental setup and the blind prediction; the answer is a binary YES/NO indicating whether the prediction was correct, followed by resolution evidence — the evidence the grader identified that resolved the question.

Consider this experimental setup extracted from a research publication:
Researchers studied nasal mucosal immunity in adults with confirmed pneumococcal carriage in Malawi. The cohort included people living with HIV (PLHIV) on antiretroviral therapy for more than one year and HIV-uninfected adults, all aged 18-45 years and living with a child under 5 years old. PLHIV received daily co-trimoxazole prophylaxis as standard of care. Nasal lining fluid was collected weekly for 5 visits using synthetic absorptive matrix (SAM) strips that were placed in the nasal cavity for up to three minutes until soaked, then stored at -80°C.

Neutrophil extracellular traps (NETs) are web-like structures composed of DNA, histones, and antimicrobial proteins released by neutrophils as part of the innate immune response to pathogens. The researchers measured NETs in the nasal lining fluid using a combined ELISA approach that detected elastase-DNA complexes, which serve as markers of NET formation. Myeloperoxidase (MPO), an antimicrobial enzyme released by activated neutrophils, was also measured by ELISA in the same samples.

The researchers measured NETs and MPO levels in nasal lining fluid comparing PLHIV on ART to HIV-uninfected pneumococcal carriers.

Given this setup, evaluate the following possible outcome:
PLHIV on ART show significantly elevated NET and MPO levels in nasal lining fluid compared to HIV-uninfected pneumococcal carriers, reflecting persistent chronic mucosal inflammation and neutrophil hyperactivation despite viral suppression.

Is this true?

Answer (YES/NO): NO